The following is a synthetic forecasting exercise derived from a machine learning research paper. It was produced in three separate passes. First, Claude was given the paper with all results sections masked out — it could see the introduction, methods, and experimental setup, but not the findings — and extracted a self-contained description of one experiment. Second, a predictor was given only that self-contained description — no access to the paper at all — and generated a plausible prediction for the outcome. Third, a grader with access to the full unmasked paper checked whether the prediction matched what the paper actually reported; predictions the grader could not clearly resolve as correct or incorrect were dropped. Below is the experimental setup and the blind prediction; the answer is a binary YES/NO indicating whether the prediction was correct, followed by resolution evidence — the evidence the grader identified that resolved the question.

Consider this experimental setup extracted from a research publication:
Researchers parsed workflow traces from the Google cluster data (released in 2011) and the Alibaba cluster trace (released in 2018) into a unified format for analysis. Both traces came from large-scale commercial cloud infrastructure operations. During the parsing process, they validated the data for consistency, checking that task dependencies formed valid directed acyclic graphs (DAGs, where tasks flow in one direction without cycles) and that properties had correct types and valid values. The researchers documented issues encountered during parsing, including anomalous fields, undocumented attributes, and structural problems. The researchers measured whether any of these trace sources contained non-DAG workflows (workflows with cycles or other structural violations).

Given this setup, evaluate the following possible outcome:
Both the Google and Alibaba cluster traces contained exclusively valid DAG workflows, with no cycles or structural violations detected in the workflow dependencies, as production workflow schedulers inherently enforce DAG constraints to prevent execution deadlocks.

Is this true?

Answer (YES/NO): NO